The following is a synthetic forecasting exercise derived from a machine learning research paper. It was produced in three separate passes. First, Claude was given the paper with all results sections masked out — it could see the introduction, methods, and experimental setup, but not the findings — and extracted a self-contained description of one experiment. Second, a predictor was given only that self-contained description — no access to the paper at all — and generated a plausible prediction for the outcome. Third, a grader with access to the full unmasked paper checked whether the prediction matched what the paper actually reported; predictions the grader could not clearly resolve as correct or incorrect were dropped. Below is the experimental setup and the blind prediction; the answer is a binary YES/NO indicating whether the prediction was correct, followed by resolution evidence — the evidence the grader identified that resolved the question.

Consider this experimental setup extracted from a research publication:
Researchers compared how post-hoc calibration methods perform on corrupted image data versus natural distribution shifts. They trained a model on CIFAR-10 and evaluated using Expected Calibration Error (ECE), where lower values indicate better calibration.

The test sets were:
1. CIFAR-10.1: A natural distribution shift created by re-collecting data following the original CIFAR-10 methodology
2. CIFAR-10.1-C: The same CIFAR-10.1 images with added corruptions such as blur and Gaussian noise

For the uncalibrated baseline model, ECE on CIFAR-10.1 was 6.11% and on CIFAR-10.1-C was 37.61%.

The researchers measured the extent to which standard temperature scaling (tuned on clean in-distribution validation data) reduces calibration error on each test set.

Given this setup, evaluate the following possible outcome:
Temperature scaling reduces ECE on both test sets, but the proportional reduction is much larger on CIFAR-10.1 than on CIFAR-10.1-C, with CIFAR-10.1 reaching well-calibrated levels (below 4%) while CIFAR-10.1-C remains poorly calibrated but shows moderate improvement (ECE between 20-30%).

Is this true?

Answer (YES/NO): YES